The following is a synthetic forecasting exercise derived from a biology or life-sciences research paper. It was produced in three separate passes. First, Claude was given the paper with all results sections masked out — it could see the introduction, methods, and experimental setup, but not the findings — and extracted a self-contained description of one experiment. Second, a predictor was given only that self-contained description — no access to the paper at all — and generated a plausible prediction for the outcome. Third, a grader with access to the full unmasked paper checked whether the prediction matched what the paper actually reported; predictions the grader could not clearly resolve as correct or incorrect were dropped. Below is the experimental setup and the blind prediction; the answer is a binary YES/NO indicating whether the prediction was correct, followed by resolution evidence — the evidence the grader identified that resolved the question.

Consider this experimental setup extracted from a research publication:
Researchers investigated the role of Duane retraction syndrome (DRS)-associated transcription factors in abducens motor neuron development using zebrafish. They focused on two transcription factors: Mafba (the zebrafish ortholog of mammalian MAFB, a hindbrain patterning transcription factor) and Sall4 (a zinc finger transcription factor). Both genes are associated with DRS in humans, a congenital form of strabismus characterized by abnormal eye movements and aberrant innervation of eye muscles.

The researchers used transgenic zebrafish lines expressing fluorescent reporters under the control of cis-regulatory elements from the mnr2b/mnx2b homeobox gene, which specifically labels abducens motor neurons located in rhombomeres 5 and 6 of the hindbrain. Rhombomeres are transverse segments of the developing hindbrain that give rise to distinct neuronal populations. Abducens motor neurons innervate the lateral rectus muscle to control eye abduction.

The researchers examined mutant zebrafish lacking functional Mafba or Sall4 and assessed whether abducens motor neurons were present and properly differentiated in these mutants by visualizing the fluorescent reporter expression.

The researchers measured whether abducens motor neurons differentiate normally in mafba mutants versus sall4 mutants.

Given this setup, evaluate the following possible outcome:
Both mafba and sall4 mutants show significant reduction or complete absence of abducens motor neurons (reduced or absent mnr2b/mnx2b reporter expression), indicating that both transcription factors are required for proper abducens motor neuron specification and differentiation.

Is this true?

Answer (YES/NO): NO